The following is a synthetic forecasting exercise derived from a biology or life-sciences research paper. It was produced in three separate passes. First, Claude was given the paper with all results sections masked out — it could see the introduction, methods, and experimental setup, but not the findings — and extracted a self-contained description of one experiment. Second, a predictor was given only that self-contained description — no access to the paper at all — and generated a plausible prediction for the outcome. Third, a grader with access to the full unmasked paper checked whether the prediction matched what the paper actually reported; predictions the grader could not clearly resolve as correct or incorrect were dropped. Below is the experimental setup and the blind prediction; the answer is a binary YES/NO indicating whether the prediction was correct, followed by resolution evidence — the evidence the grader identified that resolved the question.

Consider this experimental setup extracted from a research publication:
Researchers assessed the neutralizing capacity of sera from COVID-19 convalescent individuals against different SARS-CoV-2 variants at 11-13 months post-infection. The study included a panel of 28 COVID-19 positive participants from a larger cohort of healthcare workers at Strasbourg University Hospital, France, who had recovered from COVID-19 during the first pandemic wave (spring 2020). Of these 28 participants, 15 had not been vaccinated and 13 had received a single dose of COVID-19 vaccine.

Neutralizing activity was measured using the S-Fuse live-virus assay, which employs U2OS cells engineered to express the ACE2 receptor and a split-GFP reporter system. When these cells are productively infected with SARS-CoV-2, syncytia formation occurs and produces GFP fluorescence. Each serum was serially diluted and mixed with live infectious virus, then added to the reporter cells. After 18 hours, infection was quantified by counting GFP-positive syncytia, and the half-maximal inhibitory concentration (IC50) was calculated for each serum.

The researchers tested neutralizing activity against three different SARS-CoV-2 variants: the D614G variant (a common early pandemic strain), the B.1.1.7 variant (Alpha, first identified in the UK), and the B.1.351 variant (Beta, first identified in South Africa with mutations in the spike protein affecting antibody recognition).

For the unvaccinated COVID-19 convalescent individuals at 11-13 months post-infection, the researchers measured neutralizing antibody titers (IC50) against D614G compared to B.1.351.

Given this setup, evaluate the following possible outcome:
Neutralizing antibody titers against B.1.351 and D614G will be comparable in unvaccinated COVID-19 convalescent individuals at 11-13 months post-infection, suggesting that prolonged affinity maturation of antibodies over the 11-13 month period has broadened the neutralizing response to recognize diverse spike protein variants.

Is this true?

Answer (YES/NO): NO